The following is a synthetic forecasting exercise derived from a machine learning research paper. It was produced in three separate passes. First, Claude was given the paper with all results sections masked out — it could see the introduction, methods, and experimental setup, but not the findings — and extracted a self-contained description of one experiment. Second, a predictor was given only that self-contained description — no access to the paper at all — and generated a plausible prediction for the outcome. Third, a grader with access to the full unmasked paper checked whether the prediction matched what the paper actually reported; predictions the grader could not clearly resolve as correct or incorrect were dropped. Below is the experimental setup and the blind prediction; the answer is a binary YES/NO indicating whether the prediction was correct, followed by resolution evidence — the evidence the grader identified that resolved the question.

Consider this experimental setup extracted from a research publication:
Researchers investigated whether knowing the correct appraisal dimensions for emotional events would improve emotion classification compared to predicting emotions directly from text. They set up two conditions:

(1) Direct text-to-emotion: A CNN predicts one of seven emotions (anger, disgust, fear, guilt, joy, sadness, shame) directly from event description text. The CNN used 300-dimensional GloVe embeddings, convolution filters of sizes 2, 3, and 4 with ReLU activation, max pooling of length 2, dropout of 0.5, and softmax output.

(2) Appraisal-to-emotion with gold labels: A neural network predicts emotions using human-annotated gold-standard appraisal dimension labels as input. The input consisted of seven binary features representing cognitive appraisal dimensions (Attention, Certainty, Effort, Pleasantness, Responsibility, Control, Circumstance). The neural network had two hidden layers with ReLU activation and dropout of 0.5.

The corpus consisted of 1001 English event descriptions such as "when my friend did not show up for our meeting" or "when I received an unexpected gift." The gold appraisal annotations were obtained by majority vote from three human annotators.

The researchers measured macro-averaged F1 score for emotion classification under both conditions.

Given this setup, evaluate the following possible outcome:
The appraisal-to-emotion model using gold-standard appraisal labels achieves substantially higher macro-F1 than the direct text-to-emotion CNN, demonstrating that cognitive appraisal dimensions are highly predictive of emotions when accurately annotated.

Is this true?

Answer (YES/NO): YES